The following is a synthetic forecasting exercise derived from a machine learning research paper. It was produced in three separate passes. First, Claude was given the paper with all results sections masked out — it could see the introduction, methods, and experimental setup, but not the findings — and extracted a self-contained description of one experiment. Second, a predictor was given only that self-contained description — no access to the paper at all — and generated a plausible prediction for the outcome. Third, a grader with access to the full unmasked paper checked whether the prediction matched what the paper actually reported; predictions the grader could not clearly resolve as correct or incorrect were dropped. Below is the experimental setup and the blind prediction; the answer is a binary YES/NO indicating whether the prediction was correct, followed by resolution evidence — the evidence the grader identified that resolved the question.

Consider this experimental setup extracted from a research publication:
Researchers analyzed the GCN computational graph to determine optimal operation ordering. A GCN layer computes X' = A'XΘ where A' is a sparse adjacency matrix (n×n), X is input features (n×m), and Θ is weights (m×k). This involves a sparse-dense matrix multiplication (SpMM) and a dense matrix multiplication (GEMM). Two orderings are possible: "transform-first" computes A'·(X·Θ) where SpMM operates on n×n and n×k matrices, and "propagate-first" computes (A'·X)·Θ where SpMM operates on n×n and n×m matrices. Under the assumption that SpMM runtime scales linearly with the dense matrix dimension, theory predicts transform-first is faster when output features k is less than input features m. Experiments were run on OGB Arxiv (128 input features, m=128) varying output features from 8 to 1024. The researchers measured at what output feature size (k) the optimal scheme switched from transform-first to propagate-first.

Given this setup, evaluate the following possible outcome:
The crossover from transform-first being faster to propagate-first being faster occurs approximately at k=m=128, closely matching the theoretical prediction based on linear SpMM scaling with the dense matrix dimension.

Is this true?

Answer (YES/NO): YES